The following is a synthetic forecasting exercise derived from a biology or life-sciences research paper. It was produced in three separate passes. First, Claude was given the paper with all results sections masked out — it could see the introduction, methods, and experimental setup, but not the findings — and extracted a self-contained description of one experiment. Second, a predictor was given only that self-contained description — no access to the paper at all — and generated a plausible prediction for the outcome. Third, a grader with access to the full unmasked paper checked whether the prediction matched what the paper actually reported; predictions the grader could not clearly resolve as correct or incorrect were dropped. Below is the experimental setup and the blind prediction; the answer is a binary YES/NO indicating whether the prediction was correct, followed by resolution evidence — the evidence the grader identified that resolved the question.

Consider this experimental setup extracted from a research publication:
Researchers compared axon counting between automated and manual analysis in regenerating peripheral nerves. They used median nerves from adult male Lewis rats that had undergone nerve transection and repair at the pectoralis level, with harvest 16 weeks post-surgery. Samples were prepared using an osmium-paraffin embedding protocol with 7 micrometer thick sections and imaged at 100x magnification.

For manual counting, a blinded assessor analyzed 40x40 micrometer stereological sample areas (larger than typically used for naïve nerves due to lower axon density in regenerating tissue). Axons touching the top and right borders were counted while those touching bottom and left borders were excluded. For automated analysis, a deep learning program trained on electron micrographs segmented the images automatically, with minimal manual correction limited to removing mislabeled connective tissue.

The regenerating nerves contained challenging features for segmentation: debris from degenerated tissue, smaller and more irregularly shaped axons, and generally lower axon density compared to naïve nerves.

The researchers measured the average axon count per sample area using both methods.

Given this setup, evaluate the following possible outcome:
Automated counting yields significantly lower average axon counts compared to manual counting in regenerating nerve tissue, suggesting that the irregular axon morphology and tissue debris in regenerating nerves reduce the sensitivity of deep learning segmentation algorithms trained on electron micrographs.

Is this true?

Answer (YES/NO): YES